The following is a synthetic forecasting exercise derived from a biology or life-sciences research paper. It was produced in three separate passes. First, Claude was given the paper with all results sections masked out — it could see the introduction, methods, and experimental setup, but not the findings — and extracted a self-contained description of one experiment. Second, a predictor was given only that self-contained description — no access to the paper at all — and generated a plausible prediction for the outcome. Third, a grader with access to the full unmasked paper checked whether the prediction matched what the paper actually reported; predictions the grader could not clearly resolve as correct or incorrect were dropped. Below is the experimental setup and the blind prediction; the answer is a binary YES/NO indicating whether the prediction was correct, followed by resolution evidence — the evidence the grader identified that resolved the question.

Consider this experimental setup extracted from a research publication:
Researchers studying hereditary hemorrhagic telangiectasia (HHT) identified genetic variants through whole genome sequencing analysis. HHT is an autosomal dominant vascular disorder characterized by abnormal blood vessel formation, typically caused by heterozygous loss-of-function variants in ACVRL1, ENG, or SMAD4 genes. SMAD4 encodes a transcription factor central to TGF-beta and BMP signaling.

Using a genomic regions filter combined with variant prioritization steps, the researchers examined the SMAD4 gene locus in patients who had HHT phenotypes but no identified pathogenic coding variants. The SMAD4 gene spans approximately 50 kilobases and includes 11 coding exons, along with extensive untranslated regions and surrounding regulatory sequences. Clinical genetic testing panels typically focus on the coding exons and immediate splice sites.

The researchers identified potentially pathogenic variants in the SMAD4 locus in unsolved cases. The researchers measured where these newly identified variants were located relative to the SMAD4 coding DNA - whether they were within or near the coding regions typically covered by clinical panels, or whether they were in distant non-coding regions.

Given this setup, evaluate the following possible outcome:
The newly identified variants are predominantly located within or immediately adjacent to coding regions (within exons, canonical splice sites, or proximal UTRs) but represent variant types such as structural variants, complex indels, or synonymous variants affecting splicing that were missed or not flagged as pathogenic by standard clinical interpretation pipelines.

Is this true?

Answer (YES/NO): NO